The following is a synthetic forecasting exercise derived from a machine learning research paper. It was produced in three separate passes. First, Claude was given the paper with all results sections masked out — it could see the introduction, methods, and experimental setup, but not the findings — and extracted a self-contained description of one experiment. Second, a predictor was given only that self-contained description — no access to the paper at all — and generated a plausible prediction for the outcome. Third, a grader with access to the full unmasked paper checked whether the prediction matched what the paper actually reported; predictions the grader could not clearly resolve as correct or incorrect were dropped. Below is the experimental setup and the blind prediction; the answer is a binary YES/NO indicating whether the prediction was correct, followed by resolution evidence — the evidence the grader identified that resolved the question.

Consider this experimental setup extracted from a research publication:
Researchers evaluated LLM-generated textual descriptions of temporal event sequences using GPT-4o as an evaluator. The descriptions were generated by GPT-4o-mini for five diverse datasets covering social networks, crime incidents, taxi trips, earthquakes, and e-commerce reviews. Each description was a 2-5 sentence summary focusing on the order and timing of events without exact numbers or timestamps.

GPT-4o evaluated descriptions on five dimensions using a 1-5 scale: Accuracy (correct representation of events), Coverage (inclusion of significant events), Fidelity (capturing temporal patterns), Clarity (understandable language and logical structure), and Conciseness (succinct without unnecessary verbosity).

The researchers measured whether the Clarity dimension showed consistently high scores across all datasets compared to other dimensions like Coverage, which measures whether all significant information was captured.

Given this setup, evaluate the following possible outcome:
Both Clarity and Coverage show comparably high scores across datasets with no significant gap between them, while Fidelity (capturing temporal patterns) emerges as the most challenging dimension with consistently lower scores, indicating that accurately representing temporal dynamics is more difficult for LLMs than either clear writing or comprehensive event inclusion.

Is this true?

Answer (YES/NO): NO